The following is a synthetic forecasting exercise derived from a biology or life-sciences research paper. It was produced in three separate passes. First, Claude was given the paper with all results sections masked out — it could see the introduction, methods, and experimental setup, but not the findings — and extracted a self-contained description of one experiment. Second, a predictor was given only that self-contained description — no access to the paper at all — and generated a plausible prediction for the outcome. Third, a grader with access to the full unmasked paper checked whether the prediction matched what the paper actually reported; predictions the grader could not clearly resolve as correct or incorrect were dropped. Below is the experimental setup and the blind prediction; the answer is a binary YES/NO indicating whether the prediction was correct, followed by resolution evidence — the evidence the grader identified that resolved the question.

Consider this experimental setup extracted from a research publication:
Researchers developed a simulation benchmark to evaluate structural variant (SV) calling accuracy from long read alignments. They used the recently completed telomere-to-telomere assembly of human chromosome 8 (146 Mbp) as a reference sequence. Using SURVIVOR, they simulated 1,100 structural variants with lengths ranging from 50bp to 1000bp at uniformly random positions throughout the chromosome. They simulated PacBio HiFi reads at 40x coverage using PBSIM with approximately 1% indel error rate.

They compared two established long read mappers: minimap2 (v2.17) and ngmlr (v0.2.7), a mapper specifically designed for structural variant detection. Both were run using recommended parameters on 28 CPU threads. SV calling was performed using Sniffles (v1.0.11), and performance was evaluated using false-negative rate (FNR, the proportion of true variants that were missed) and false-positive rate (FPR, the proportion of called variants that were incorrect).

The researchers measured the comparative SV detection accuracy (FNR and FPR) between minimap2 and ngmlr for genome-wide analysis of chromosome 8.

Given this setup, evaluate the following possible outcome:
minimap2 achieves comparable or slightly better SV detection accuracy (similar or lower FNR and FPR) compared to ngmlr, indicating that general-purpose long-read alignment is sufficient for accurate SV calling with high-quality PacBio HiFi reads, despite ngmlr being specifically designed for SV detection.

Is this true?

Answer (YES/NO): YES